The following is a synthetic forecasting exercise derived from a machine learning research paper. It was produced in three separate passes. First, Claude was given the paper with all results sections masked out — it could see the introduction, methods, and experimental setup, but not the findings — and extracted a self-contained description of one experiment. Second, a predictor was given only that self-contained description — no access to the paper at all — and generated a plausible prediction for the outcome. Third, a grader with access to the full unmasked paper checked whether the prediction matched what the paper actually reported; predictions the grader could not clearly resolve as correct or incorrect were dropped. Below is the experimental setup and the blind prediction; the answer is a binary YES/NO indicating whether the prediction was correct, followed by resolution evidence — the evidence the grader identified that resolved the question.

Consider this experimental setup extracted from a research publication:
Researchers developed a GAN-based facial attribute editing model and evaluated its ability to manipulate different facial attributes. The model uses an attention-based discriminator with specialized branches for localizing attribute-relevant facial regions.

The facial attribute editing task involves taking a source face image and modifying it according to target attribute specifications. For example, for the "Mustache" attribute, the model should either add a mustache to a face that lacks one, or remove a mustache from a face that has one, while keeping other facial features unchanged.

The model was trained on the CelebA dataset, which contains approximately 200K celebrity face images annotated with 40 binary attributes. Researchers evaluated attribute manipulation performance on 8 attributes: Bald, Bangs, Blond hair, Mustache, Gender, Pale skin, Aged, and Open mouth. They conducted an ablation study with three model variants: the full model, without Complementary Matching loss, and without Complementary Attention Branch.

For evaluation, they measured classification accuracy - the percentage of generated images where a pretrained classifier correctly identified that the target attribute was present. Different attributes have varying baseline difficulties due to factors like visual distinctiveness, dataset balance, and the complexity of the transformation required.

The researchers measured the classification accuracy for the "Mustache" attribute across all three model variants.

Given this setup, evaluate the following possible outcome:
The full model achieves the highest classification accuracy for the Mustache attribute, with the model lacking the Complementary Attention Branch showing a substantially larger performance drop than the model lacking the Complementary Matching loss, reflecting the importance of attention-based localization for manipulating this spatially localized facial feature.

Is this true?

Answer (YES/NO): YES